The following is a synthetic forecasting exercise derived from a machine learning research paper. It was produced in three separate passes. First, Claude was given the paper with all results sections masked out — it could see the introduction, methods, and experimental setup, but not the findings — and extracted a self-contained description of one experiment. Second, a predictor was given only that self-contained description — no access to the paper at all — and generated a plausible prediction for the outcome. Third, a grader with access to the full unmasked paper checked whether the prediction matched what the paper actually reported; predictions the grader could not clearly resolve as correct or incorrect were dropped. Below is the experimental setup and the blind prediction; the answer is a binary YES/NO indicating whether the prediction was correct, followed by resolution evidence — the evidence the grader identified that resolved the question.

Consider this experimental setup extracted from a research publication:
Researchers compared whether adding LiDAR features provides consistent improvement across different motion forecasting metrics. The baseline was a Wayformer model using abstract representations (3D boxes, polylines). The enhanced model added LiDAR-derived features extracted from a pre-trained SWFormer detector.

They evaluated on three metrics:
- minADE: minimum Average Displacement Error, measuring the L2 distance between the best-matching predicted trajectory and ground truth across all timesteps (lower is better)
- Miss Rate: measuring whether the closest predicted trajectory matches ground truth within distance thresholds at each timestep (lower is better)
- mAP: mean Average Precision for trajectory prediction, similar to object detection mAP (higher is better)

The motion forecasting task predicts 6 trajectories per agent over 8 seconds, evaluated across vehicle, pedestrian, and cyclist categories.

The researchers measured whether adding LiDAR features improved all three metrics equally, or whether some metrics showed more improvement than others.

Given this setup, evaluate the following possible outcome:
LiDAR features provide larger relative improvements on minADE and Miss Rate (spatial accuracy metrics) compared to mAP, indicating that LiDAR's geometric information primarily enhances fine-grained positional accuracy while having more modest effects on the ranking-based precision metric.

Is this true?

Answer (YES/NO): NO